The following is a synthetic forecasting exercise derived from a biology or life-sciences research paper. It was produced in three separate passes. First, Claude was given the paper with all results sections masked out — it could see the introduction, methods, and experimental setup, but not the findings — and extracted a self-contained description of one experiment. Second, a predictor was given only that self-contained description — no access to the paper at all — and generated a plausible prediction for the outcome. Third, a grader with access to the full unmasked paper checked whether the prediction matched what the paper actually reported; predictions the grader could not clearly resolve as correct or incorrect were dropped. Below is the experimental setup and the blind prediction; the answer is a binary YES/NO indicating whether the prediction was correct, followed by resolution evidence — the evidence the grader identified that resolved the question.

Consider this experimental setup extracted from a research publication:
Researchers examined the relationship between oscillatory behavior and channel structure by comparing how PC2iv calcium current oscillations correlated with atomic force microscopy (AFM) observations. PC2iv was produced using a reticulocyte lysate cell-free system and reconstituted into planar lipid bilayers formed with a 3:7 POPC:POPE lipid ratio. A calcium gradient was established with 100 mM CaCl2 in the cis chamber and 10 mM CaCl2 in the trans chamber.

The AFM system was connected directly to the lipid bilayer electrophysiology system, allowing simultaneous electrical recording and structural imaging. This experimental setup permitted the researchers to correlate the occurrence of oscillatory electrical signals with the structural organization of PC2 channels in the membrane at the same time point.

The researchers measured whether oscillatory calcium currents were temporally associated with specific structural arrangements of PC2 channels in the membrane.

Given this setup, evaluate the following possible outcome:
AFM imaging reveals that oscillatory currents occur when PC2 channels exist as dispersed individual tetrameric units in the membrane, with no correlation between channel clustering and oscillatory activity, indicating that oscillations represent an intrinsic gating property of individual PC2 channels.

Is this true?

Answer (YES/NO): NO